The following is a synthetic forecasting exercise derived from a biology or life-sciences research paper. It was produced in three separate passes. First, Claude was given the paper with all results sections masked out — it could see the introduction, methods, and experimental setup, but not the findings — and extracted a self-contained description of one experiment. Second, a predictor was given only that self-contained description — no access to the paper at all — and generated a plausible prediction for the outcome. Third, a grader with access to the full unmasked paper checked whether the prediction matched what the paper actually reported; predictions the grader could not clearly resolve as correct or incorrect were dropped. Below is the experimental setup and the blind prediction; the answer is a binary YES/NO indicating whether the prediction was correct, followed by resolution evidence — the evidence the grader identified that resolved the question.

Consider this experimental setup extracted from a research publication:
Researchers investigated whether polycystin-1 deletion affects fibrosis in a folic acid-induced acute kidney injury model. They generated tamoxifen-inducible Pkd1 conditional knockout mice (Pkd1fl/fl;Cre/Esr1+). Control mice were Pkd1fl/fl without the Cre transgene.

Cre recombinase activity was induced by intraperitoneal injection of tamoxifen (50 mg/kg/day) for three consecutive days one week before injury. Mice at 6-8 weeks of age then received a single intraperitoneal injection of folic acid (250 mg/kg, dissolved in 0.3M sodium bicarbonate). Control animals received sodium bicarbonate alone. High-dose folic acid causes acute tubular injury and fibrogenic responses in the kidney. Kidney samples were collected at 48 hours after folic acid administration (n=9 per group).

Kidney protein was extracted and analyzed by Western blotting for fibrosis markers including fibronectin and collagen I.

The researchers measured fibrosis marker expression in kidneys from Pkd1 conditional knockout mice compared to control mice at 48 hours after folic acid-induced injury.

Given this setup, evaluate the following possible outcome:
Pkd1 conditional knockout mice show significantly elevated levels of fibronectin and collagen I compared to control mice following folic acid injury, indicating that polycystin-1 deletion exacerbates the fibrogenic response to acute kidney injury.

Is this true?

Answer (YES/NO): NO